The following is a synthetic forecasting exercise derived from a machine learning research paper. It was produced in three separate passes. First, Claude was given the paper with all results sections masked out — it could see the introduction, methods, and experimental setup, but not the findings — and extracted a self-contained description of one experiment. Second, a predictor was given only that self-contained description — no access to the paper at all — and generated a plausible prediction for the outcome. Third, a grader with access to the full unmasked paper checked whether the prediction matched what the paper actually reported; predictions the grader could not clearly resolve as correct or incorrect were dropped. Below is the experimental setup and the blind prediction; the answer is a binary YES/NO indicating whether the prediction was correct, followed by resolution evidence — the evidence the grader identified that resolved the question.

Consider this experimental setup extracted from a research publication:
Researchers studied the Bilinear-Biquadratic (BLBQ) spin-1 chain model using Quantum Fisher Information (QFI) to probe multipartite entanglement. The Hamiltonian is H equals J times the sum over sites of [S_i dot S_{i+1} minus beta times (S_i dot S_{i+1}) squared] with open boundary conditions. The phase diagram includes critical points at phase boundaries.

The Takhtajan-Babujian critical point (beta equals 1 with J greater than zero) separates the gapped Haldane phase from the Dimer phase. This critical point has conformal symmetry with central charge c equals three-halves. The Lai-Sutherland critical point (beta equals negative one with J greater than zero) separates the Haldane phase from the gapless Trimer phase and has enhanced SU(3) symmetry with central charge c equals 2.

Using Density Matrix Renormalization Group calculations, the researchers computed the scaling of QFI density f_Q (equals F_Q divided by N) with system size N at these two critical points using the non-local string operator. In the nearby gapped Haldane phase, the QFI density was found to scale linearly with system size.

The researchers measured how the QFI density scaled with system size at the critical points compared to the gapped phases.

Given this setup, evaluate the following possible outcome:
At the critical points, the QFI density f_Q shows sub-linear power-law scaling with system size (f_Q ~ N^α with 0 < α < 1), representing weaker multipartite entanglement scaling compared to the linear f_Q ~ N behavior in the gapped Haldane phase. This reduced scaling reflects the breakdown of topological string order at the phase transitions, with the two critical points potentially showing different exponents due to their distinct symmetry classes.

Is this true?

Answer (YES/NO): NO